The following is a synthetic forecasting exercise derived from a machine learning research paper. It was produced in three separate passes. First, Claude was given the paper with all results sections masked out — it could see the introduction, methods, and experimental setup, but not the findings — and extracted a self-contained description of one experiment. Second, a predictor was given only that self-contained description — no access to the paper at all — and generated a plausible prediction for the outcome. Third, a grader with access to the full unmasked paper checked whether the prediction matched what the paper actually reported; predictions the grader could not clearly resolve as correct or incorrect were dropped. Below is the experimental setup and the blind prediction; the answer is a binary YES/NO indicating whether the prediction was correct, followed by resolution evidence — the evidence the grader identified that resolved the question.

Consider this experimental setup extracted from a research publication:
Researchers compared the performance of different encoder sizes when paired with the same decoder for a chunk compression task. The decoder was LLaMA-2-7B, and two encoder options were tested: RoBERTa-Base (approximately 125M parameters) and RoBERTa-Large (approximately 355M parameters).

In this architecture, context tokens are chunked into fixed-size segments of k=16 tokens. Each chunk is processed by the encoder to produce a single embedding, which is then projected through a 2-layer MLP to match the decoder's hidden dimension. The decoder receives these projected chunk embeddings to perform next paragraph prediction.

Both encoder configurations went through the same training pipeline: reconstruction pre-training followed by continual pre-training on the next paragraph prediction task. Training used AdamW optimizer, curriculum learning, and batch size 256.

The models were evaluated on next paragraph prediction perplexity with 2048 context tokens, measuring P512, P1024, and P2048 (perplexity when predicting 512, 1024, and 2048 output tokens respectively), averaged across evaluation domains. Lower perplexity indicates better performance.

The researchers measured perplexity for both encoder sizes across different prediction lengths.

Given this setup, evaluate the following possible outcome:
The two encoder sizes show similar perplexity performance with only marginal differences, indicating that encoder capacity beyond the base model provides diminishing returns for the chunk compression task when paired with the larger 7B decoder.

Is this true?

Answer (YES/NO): YES